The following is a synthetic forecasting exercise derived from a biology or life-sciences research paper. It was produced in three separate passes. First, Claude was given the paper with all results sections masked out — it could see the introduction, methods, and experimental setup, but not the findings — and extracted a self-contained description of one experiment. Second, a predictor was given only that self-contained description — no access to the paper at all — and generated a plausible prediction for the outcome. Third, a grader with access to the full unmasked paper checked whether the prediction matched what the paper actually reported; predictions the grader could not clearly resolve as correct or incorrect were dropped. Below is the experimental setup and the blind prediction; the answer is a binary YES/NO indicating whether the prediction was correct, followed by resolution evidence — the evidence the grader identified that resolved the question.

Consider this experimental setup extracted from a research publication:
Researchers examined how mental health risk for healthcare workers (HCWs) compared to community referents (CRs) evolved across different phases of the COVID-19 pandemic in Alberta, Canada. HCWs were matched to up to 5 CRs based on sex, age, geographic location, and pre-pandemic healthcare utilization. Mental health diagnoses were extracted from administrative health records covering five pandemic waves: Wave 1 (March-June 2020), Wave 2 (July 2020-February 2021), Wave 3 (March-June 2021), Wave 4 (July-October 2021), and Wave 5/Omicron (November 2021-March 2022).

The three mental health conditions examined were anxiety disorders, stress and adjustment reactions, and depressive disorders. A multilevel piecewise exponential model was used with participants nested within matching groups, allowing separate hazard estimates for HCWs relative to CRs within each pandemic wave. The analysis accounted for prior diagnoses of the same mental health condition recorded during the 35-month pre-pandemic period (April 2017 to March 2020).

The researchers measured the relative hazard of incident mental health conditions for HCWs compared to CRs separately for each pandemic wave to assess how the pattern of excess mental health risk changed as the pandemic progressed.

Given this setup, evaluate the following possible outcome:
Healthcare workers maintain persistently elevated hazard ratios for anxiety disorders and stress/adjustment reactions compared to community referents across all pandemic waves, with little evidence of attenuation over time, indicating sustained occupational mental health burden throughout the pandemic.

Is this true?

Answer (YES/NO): NO